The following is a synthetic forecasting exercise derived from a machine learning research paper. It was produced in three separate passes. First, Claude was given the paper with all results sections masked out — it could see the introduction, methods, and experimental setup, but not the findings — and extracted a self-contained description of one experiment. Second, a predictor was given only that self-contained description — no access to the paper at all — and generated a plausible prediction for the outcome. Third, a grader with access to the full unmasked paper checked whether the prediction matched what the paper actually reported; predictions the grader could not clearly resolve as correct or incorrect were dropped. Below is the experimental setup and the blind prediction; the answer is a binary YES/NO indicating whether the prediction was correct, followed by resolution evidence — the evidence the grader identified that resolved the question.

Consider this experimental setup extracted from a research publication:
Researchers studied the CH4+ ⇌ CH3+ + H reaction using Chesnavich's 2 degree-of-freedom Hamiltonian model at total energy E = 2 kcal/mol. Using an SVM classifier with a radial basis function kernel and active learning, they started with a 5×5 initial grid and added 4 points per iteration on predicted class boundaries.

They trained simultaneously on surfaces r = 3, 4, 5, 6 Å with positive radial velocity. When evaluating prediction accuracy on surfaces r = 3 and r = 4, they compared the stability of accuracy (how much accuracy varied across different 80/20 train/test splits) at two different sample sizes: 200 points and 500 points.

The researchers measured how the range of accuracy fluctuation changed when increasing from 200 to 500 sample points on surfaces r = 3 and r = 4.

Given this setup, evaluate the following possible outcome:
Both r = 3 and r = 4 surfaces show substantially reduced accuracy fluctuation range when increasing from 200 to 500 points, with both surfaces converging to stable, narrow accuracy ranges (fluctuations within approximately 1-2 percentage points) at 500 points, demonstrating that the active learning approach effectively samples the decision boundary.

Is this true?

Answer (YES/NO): NO